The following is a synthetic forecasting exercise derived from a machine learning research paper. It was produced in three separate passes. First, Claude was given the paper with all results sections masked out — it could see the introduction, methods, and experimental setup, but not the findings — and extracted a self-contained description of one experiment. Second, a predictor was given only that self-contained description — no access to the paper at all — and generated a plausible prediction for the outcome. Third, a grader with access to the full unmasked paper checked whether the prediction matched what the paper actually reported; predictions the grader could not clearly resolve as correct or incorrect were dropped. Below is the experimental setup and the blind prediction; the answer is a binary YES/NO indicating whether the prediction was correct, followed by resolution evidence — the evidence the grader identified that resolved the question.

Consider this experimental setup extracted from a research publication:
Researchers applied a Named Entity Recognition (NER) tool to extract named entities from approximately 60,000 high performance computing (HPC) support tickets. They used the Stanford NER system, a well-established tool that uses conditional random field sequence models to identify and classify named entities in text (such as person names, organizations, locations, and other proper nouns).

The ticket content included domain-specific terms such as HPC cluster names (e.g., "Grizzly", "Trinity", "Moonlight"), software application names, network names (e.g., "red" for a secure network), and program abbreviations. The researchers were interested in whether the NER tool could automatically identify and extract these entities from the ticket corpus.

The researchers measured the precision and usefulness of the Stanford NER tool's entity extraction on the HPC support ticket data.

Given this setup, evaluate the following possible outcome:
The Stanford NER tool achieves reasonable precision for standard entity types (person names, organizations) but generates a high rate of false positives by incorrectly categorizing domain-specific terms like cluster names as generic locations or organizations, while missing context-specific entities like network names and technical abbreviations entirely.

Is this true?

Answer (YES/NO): NO